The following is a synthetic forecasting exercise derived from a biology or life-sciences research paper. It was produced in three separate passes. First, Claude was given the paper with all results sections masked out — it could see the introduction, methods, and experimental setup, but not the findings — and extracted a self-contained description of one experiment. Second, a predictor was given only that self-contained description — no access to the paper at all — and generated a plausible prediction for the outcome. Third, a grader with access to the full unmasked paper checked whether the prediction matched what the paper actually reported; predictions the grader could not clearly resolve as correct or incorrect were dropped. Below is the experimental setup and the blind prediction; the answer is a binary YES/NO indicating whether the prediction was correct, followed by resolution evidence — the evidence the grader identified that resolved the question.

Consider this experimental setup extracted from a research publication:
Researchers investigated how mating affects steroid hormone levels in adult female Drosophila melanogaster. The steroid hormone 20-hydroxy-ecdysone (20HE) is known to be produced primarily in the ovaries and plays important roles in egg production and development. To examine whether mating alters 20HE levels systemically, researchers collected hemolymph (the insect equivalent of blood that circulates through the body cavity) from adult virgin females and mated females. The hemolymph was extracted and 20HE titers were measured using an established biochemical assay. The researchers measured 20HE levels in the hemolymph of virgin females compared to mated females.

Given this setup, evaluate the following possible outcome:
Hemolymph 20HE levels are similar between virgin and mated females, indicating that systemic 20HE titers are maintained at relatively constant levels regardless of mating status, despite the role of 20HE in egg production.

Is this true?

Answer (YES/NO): NO